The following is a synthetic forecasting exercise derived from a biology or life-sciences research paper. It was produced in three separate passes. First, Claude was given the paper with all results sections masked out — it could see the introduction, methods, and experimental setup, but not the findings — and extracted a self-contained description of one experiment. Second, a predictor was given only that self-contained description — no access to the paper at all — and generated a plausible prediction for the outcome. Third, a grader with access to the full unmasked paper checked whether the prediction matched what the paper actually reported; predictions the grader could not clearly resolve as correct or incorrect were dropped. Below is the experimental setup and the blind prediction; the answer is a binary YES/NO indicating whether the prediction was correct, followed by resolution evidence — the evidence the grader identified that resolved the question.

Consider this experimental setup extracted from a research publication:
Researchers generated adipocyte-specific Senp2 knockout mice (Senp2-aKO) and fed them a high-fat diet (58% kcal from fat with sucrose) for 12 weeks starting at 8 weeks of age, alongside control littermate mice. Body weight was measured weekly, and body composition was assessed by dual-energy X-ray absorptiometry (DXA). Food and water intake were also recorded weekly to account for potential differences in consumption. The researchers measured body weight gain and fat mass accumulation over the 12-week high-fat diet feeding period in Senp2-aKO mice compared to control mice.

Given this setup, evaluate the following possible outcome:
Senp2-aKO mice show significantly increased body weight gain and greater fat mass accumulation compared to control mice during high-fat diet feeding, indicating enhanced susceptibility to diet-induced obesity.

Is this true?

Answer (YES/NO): NO